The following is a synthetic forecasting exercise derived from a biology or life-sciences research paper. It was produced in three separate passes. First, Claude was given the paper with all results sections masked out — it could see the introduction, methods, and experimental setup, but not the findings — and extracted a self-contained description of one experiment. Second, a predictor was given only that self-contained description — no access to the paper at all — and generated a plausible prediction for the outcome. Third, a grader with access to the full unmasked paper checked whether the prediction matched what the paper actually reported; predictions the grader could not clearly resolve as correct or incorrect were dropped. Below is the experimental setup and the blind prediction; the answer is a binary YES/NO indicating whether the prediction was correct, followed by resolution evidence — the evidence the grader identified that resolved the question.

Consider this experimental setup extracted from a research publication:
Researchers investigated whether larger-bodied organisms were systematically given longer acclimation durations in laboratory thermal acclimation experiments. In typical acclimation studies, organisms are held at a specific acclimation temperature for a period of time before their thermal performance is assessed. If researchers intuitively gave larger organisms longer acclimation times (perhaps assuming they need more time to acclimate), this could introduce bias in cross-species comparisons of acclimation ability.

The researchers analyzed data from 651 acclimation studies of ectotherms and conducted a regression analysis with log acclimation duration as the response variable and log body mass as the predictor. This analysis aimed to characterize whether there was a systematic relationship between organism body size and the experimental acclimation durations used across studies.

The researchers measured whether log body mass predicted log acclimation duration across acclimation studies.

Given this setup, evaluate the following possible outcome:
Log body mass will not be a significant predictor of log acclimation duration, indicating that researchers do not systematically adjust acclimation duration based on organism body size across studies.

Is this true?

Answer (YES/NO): YES